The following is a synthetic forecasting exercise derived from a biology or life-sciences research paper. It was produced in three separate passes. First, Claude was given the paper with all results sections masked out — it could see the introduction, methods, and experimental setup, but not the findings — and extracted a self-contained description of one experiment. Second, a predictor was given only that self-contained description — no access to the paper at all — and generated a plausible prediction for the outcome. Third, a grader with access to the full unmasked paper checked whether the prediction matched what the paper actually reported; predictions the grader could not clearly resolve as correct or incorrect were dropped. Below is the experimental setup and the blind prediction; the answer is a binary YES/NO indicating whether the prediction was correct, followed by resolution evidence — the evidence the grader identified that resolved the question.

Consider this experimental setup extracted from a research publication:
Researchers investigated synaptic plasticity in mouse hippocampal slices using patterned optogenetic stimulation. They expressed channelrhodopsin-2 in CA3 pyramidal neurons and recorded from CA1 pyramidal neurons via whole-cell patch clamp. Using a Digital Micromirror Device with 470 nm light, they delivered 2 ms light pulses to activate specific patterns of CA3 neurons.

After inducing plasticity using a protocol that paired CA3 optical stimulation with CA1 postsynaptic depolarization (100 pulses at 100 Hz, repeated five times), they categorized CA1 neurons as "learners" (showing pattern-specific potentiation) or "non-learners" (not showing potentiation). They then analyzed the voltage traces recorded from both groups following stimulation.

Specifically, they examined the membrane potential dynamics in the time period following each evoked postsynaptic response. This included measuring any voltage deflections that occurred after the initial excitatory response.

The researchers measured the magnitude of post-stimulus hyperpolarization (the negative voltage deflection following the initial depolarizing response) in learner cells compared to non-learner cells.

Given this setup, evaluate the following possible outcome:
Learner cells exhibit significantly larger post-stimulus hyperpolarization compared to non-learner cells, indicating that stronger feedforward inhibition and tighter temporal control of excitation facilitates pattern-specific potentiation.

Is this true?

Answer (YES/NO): NO